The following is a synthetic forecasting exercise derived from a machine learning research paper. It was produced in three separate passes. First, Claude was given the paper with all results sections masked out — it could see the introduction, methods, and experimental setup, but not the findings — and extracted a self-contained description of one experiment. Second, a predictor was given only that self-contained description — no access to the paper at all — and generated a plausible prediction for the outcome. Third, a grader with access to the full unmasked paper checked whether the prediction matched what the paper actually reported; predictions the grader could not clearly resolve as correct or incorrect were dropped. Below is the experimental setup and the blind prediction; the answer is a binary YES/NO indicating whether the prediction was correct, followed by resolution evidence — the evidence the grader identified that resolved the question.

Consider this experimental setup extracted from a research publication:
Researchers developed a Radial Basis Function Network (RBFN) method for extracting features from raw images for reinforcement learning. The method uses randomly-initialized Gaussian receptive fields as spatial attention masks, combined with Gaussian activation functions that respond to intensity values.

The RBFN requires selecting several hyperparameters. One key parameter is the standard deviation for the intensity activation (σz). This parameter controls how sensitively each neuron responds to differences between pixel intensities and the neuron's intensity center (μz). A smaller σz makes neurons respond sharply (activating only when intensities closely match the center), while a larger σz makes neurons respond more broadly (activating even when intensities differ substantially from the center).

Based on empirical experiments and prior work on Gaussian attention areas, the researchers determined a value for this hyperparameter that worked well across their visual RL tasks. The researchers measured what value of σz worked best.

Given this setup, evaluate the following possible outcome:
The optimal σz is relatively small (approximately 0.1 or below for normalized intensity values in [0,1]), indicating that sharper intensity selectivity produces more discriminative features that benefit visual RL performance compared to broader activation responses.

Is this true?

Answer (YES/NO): NO